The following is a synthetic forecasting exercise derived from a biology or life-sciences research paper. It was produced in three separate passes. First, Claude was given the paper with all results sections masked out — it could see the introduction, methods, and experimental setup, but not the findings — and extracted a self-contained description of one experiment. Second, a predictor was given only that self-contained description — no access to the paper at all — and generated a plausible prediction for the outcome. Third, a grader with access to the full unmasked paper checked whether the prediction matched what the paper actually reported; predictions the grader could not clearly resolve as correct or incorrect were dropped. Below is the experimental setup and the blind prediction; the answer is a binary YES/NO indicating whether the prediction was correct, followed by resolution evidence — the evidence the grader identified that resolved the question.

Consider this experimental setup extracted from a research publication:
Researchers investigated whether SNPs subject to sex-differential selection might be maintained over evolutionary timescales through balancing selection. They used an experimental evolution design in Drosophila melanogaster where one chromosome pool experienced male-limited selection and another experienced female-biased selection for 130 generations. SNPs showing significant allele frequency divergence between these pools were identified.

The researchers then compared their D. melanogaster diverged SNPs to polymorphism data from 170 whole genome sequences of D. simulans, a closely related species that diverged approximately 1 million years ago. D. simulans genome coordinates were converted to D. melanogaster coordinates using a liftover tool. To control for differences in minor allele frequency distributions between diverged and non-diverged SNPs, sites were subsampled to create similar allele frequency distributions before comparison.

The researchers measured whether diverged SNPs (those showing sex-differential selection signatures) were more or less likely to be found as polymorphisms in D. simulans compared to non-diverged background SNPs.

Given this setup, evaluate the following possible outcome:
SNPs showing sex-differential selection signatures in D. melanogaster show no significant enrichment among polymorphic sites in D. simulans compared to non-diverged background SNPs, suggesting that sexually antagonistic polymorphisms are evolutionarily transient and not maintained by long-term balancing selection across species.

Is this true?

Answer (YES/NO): NO